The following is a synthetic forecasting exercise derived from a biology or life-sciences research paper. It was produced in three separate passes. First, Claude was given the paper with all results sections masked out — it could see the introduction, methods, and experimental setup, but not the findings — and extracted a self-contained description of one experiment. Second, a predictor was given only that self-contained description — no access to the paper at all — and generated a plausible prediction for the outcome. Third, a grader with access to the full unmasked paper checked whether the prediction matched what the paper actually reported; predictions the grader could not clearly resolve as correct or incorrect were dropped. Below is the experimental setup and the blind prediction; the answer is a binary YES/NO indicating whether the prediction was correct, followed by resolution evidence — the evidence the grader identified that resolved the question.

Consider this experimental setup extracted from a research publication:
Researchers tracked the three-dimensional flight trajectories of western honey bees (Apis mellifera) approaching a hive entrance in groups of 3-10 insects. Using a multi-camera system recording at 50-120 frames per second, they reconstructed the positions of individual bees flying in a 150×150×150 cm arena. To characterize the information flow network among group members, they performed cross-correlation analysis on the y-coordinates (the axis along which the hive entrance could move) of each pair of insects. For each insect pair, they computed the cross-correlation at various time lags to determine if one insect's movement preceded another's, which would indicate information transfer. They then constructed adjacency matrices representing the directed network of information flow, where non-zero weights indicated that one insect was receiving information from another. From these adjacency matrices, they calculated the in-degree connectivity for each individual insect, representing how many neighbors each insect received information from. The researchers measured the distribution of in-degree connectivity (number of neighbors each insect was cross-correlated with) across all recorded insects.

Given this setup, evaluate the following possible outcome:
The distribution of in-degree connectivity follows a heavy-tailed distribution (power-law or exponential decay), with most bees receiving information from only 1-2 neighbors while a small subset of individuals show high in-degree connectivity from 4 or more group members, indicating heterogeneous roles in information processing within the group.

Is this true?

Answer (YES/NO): NO